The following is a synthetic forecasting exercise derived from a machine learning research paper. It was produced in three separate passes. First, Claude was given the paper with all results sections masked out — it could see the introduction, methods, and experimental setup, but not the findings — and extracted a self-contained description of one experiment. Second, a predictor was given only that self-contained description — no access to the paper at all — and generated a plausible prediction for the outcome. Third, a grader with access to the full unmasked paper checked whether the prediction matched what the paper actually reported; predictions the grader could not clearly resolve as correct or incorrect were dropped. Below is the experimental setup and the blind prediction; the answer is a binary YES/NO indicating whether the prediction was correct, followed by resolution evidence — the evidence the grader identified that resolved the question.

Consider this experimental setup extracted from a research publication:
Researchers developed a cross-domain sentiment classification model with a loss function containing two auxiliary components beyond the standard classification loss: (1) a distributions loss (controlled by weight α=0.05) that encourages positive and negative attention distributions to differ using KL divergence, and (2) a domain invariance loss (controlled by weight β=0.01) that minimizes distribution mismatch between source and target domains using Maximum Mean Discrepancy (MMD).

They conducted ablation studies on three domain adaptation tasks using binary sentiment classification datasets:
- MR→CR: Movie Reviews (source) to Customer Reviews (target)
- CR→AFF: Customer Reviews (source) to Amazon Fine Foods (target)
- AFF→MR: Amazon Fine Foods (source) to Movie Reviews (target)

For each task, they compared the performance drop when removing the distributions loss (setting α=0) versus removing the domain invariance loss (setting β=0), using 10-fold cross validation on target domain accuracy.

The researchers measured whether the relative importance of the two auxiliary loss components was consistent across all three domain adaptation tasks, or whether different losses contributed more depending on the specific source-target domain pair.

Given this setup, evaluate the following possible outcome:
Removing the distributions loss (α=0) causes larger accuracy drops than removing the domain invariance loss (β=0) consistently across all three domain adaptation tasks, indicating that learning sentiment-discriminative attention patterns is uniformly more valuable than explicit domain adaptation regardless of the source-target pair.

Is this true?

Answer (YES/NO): NO